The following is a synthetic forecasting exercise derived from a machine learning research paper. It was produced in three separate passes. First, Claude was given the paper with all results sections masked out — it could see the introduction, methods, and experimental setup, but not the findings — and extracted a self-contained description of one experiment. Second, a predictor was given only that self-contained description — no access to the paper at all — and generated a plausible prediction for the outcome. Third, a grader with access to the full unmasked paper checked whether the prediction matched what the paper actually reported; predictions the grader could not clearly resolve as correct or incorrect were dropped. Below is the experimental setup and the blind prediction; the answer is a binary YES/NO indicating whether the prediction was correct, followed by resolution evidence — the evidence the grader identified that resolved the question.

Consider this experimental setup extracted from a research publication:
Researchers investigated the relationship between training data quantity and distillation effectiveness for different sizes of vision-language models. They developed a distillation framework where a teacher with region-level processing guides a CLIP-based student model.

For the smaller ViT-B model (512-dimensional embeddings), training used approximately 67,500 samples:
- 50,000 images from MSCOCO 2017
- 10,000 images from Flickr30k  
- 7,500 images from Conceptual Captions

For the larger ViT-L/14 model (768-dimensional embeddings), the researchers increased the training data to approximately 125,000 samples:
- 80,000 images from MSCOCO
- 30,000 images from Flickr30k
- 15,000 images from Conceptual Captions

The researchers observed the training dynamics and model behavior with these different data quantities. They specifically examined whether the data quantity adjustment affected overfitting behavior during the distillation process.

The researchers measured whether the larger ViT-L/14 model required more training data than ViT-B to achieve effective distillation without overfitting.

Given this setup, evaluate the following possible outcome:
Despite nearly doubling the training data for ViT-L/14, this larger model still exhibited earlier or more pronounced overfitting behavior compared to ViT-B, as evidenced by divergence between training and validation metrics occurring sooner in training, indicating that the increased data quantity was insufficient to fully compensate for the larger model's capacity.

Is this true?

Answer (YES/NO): YES